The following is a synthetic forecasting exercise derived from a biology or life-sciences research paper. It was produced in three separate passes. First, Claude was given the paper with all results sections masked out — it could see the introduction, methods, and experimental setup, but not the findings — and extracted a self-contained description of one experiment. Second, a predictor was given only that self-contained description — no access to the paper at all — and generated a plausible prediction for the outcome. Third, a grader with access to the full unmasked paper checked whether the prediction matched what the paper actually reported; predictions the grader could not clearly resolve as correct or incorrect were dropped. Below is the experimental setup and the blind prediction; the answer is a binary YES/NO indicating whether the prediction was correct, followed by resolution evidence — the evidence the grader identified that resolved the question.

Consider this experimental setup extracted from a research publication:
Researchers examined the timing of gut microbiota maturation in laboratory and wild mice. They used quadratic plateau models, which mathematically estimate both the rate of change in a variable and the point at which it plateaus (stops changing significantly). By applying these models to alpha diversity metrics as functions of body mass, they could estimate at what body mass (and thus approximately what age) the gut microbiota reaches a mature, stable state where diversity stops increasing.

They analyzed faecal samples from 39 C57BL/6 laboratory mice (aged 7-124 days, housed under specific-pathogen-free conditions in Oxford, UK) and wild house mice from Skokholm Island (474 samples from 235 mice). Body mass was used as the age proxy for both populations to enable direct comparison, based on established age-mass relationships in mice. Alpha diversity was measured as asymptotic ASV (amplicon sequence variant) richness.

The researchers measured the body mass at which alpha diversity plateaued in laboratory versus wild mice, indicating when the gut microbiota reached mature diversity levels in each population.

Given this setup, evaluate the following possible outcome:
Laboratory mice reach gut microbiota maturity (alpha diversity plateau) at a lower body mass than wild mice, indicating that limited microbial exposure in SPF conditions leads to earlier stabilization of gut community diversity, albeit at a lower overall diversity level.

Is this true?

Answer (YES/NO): YES